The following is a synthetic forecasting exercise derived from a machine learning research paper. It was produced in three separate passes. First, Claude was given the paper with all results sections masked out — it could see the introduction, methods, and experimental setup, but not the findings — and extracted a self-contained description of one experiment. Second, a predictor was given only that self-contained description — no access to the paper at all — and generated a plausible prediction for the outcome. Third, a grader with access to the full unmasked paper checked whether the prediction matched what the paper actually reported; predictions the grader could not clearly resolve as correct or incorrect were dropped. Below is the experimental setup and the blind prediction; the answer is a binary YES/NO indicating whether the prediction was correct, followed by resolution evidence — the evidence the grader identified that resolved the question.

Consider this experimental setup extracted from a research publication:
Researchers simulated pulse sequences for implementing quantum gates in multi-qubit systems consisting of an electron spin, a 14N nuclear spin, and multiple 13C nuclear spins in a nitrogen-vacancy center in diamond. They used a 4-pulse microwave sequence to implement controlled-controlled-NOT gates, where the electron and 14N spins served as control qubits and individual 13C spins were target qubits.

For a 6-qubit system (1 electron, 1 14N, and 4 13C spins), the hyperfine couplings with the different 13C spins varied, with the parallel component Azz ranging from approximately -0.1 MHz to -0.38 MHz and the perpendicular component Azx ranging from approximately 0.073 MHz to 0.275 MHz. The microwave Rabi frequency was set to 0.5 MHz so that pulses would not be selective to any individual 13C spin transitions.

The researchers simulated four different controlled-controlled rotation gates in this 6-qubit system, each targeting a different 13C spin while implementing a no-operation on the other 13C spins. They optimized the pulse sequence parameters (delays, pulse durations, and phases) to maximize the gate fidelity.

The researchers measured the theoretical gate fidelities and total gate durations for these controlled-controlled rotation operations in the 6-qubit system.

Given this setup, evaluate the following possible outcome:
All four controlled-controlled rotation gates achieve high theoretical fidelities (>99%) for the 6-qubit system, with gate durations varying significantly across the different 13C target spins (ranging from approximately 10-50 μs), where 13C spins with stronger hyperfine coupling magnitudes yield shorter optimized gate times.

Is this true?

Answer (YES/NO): NO